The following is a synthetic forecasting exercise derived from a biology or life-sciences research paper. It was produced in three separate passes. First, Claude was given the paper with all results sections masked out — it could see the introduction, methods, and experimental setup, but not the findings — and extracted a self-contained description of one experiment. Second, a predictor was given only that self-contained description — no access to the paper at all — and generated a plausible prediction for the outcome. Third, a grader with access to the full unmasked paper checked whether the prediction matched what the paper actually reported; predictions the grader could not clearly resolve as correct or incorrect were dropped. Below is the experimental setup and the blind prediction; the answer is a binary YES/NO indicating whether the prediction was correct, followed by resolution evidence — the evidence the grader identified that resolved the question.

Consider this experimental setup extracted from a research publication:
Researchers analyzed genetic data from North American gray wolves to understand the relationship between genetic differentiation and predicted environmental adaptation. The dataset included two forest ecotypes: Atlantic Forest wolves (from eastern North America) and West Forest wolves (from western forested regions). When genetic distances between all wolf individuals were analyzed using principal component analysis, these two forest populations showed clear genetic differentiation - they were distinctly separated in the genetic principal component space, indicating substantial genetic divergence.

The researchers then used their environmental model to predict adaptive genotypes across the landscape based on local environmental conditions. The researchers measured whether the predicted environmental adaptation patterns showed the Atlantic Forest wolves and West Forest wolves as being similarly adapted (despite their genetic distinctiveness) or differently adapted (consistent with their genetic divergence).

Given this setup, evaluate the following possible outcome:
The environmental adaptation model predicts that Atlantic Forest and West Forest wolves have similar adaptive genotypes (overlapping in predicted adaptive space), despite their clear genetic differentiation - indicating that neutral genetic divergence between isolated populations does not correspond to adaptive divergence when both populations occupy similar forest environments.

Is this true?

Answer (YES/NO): YES